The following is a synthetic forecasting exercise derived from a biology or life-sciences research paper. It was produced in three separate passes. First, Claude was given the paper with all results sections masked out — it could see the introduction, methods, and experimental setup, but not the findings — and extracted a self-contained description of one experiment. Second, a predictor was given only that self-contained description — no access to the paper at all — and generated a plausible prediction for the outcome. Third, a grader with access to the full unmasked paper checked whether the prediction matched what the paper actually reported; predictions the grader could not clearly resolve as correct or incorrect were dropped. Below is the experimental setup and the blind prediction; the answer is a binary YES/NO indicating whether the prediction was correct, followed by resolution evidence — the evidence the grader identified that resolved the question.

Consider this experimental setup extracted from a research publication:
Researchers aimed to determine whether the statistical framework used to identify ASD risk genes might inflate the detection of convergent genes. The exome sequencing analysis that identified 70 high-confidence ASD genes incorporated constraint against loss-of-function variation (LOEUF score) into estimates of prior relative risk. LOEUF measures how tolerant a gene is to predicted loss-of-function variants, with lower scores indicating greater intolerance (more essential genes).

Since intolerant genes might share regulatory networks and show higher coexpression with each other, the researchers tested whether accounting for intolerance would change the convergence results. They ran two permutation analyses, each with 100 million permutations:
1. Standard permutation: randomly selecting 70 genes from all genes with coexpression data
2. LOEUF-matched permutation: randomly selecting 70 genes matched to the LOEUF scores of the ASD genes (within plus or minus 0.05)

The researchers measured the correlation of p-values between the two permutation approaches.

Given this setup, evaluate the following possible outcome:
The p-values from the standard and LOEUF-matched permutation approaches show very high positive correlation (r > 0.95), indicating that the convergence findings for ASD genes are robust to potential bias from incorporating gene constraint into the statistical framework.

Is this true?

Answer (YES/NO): NO